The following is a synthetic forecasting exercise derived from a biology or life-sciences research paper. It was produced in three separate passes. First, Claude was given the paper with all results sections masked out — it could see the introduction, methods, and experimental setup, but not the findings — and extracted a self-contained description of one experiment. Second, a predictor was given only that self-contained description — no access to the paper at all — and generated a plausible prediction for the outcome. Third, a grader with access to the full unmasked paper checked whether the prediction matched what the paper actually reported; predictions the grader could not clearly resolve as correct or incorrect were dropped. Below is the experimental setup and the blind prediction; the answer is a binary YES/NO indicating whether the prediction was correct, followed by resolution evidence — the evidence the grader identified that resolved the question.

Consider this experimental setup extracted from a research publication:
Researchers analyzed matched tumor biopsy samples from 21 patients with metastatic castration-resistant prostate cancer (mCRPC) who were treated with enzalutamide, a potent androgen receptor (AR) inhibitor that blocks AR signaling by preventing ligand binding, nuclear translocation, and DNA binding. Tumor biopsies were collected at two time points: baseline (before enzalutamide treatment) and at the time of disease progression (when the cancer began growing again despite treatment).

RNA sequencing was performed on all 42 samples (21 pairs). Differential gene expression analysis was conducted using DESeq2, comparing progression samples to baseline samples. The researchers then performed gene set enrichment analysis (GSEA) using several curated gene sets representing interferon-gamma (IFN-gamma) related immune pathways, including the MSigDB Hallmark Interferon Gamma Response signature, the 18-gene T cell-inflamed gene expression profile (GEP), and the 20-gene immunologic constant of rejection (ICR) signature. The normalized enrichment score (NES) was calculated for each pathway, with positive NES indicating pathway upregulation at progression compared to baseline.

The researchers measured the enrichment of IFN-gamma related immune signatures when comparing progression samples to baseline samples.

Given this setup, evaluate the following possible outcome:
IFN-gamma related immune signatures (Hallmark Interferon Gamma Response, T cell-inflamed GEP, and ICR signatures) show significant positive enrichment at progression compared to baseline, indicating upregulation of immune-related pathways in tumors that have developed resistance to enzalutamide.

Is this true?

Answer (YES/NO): YES